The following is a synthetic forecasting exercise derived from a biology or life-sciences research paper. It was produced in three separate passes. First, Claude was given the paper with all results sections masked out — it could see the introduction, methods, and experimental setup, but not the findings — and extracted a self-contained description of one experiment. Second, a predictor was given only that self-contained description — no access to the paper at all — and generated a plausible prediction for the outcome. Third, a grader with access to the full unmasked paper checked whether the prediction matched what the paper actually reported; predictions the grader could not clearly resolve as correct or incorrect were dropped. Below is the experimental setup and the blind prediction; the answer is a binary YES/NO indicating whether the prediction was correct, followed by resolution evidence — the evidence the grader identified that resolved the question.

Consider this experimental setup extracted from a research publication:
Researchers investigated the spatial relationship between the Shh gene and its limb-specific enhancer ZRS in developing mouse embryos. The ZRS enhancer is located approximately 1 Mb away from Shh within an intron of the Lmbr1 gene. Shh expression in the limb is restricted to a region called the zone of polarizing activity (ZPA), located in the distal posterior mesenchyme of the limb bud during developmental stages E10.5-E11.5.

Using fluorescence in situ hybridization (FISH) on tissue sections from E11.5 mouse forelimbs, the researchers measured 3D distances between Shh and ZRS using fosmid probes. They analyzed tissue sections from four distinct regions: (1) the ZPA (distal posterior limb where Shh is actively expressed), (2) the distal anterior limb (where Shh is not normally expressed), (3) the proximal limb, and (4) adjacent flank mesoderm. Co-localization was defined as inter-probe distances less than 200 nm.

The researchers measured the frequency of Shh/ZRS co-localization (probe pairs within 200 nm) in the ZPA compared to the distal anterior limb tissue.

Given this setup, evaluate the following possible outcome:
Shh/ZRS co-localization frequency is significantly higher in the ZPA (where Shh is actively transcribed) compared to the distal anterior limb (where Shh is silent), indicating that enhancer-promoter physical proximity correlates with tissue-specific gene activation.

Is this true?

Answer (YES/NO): YES